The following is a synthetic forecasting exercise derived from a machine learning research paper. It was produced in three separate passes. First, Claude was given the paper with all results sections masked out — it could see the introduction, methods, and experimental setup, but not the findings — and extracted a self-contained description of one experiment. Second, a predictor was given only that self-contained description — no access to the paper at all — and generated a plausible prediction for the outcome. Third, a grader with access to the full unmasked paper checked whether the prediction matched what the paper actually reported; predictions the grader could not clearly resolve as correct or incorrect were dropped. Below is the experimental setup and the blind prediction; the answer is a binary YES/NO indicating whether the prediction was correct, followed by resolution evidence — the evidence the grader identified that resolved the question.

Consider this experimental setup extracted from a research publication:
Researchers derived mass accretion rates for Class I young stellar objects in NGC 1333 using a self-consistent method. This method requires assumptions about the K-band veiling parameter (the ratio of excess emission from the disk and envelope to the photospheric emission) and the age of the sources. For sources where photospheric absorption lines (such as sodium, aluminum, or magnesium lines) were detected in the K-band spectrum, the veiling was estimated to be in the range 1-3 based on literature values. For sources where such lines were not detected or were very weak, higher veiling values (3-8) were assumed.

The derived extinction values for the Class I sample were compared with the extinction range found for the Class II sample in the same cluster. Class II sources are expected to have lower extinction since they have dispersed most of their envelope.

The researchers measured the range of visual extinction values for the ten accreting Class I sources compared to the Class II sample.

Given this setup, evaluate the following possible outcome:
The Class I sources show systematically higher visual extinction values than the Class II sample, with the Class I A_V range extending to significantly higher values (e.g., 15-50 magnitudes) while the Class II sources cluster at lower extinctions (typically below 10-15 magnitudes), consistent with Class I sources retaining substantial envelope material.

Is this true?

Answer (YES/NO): YES